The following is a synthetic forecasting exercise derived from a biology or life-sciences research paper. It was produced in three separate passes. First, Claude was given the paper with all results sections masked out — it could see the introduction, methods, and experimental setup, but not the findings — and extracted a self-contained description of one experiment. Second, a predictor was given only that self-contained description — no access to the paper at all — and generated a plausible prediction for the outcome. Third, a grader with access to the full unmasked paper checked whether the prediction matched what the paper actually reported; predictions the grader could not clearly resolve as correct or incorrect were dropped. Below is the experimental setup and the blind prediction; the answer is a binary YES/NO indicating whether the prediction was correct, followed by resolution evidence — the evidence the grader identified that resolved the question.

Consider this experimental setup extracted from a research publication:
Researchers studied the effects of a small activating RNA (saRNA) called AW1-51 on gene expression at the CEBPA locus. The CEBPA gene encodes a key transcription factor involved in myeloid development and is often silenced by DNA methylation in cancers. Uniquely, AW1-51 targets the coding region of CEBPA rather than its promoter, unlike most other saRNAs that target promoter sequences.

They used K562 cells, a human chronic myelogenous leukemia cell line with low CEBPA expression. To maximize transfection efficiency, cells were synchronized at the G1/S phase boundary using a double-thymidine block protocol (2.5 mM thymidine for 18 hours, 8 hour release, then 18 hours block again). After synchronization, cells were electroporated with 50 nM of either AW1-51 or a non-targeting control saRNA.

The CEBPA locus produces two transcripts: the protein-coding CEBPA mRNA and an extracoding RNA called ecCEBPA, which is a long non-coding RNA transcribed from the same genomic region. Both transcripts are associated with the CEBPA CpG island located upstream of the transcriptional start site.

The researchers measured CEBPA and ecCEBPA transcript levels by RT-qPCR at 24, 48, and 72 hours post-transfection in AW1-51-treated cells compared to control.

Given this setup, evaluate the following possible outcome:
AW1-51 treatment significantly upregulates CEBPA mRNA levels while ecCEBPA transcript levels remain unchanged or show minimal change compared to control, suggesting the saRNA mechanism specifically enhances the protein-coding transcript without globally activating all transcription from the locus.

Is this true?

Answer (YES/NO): NO